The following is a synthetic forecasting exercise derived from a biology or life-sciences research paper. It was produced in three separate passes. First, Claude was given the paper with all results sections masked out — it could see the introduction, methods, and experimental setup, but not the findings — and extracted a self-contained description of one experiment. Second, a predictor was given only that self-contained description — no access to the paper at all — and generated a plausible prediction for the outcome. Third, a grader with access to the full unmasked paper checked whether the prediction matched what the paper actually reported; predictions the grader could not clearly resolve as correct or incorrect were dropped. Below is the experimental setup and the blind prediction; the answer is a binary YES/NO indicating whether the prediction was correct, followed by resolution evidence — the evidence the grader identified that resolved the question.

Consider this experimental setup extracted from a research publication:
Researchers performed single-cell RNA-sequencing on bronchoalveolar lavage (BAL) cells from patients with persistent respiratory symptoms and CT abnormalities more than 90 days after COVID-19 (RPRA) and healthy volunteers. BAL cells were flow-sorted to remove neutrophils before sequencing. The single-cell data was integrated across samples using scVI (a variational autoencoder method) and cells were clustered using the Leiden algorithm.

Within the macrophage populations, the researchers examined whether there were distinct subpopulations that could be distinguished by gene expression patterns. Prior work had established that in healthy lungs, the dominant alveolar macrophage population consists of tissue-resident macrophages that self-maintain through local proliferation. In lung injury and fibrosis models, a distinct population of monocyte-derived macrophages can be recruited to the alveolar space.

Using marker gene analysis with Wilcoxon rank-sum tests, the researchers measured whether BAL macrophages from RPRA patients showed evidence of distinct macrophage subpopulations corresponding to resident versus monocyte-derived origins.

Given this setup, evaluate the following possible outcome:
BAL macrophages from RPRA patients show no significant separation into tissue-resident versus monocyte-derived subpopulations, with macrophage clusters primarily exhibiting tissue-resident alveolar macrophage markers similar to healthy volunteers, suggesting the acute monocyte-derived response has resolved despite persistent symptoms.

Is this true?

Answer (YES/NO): NO